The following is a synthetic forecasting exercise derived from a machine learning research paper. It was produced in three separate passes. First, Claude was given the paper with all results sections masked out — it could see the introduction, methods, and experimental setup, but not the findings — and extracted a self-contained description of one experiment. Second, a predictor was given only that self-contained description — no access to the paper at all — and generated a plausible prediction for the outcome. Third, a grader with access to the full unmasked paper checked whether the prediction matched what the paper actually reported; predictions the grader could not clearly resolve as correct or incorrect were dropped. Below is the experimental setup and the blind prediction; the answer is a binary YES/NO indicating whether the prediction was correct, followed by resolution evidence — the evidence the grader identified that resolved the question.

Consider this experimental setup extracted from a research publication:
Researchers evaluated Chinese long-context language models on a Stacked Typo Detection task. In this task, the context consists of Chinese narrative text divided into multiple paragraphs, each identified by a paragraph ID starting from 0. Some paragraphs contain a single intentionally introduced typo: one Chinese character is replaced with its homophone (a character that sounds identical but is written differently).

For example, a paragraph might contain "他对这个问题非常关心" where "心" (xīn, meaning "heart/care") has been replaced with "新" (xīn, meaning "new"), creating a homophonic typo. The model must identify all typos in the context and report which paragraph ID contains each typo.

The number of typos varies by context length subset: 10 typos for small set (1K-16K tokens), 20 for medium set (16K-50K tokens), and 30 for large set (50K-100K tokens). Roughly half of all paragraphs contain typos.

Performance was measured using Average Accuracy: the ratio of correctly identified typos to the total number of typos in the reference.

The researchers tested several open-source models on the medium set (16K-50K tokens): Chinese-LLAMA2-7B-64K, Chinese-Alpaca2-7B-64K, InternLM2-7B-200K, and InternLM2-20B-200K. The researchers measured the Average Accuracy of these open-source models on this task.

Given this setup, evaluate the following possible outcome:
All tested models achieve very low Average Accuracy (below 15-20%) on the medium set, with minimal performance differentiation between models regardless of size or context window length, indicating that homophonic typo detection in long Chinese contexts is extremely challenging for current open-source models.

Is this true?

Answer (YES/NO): YES